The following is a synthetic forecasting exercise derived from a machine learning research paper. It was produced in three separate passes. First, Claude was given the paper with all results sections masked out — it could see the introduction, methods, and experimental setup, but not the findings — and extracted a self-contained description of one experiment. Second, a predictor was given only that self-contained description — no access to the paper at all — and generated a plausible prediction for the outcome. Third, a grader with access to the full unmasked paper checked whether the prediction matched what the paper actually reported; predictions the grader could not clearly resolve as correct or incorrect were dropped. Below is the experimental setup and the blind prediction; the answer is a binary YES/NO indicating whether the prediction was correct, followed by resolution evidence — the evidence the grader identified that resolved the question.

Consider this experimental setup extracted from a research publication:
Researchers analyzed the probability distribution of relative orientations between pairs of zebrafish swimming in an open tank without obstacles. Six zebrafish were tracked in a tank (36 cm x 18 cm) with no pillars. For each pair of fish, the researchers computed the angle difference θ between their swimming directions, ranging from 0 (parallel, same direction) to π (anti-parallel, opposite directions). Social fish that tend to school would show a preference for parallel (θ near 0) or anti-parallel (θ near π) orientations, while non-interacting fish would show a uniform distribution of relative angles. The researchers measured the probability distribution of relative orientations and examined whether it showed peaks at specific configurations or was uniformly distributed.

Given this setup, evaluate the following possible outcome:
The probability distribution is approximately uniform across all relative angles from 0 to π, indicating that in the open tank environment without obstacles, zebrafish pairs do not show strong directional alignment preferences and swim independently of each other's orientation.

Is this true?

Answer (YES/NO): NO